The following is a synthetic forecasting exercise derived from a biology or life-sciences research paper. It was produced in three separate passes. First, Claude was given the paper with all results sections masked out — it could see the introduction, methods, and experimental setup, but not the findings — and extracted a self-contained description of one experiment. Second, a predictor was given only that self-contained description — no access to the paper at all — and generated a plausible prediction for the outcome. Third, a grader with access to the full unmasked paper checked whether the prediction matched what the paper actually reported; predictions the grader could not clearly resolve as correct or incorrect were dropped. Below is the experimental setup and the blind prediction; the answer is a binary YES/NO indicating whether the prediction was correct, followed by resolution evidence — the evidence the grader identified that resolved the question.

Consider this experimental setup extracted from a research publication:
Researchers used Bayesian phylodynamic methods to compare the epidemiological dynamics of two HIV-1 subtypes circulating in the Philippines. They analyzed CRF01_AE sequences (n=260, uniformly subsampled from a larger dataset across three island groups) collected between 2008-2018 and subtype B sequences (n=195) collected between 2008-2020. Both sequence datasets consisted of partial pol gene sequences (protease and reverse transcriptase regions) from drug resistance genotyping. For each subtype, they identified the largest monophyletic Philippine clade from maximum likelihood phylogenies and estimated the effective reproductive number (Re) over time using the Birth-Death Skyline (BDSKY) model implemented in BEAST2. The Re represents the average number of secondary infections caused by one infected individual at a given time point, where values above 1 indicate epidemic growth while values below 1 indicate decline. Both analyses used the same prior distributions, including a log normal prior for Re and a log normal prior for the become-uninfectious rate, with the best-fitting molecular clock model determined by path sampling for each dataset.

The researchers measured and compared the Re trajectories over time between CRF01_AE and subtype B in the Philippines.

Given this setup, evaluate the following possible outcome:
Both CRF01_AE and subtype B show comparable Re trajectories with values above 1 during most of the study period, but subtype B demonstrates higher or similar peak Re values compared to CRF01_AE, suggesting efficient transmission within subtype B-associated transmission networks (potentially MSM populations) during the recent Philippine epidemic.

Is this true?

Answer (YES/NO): NO